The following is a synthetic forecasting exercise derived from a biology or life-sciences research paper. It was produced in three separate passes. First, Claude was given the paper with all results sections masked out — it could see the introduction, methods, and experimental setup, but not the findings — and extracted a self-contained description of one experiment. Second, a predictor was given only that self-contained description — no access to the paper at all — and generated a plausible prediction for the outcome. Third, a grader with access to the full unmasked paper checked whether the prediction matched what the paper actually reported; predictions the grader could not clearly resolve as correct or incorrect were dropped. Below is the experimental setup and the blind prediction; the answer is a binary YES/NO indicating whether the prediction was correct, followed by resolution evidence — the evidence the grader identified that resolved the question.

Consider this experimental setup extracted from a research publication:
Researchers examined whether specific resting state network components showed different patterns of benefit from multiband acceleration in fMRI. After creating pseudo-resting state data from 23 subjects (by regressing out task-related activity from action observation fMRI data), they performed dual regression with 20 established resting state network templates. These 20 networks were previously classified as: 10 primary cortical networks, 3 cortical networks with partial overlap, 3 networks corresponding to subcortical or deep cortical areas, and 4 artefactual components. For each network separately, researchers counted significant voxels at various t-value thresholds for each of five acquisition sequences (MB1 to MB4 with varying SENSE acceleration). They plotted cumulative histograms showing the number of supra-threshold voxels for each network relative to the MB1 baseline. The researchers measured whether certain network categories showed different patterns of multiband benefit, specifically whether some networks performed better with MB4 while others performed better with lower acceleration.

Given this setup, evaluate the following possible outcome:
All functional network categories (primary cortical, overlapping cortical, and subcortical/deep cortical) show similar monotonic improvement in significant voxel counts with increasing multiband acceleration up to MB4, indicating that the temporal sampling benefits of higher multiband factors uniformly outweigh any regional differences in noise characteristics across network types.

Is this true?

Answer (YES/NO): NO